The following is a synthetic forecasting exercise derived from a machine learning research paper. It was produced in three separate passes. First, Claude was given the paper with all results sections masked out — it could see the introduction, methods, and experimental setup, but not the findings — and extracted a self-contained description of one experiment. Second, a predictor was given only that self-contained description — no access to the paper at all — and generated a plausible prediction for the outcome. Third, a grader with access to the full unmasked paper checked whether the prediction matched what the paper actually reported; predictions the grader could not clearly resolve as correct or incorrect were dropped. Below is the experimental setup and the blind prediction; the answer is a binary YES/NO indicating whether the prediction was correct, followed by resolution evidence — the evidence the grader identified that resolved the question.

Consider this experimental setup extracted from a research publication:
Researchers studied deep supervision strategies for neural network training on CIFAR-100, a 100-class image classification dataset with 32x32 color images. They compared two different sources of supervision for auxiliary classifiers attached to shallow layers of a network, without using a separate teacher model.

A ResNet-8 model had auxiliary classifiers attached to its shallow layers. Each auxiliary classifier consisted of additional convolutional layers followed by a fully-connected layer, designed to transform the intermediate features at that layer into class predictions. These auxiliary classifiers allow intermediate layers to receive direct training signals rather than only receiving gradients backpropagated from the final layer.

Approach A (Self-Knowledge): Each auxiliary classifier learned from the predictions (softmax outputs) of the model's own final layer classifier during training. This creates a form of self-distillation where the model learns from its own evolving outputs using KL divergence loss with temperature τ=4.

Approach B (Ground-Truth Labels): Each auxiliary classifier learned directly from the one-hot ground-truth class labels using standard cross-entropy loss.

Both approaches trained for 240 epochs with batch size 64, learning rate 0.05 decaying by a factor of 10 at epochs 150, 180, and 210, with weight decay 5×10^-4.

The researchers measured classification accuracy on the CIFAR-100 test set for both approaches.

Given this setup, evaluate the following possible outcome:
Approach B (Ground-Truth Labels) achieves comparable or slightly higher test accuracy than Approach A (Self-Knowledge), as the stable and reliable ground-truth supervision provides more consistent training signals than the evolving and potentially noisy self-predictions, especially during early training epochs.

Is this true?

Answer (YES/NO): NO